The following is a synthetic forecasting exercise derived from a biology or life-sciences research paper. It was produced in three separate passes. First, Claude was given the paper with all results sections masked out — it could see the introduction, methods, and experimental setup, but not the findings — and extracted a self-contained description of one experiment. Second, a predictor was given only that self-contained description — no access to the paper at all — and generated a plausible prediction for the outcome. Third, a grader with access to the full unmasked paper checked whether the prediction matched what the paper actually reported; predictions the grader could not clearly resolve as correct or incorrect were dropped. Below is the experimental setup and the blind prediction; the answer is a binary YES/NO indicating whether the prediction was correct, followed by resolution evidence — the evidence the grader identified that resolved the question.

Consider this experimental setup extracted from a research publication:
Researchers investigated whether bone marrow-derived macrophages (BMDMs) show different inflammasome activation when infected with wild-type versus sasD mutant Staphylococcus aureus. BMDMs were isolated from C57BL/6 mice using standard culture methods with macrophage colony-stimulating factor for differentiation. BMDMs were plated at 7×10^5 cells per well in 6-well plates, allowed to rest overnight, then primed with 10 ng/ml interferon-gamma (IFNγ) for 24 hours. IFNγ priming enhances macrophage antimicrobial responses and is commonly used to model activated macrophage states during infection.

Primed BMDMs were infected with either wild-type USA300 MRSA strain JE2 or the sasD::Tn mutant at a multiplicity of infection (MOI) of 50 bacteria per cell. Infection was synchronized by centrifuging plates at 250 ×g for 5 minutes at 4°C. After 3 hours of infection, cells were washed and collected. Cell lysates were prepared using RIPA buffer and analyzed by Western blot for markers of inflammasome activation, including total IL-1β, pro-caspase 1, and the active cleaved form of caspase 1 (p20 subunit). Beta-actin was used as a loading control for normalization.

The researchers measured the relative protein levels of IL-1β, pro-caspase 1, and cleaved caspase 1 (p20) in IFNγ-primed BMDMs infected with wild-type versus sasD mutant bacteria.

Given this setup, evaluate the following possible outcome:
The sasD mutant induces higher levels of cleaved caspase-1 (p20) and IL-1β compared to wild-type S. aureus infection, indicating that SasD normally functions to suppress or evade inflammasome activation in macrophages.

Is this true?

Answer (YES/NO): NO